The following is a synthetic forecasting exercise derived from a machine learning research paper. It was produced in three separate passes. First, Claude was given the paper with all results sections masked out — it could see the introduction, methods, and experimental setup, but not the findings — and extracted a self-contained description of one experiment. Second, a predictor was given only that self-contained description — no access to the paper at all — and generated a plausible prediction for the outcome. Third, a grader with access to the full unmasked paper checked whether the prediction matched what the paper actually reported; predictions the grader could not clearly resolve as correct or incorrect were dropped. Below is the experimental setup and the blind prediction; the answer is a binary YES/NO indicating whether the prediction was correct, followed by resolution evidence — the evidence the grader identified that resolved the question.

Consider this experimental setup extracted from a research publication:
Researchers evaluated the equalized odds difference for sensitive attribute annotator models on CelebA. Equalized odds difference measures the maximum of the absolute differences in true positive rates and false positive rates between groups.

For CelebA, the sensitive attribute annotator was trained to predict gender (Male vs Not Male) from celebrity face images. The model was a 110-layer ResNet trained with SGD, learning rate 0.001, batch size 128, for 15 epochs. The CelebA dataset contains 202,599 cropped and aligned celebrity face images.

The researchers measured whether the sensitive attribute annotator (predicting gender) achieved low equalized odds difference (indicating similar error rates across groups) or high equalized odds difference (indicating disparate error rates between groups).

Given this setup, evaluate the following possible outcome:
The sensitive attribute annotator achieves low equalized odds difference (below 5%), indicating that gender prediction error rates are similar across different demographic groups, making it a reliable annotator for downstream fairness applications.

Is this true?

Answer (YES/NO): NO